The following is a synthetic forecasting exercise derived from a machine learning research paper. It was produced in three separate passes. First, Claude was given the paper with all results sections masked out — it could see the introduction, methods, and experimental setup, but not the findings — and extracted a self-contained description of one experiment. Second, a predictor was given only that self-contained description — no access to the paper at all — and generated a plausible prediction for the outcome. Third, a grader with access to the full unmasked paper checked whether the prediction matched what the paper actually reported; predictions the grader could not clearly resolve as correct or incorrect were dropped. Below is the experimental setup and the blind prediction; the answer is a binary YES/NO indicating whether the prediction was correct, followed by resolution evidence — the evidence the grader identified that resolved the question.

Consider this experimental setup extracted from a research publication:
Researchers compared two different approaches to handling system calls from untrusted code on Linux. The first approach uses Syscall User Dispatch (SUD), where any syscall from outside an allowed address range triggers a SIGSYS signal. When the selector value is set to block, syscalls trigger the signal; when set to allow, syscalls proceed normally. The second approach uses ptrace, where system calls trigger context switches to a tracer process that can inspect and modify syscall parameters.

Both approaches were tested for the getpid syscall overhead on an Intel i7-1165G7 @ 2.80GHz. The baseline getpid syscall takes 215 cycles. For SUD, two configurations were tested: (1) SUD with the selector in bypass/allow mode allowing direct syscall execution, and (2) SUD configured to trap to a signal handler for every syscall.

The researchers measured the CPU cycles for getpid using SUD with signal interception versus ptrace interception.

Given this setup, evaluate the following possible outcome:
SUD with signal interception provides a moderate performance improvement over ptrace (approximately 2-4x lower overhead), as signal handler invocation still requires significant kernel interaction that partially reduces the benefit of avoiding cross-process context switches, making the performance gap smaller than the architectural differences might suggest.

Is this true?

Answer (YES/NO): NO